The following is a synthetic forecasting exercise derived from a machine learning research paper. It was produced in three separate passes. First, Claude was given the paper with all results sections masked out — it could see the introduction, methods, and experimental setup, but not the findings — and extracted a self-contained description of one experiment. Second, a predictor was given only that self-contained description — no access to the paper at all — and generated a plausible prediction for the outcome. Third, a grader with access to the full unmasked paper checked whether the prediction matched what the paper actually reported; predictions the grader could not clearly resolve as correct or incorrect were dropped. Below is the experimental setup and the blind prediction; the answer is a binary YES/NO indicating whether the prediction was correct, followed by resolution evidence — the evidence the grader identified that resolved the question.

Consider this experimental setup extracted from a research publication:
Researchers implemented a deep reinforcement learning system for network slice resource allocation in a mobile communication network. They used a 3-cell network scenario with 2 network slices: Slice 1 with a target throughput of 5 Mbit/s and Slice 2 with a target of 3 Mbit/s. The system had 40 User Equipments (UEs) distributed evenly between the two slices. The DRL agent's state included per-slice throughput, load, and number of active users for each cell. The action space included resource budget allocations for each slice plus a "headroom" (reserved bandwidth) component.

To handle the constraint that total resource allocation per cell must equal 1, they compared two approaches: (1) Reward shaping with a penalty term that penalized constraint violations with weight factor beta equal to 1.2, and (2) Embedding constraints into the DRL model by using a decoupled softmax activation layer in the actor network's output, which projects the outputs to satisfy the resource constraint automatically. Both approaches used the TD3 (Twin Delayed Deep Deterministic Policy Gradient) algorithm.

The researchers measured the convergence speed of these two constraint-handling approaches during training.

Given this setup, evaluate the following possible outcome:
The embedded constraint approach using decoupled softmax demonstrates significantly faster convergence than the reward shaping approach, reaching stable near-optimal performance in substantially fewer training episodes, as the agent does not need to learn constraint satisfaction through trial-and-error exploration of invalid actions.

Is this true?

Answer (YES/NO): YES